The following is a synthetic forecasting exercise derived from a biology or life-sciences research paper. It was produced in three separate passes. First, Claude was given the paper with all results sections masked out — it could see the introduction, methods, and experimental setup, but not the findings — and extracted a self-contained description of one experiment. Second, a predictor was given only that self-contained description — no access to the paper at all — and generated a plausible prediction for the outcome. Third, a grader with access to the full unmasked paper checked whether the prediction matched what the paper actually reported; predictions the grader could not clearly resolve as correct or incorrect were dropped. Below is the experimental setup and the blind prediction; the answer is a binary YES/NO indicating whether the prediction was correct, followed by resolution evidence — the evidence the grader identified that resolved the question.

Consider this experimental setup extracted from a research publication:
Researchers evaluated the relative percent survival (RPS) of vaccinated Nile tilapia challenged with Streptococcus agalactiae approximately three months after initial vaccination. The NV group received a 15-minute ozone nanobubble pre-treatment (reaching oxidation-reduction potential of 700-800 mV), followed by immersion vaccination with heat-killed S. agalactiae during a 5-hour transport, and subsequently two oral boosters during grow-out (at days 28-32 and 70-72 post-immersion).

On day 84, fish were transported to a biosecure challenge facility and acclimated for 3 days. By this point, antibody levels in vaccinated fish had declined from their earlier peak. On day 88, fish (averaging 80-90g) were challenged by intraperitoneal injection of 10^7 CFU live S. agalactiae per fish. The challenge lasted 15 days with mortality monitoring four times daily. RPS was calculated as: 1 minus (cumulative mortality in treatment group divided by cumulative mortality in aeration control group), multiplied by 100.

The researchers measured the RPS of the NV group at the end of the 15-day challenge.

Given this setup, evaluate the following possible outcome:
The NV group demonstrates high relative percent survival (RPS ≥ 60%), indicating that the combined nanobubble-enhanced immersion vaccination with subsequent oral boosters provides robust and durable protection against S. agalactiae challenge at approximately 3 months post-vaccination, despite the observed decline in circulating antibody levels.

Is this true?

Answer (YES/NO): NO